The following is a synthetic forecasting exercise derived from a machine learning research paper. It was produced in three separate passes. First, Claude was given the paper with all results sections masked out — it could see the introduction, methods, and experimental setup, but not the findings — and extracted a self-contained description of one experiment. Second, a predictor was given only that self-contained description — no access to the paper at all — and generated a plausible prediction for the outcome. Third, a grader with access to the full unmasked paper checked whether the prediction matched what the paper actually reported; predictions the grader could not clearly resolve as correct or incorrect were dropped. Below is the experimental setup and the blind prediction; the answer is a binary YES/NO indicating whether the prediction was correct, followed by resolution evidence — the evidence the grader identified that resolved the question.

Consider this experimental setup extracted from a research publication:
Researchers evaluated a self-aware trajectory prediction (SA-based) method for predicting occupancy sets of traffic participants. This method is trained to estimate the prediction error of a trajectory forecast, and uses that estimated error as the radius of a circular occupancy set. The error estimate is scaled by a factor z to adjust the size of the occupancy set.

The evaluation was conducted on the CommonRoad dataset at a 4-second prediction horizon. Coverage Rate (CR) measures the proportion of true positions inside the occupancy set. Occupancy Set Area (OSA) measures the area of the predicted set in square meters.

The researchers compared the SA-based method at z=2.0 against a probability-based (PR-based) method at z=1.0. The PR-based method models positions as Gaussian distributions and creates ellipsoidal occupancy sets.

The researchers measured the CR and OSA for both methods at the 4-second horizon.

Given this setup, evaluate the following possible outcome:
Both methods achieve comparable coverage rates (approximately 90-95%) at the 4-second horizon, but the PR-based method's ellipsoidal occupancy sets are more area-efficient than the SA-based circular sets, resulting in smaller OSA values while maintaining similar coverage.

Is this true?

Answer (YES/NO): NO